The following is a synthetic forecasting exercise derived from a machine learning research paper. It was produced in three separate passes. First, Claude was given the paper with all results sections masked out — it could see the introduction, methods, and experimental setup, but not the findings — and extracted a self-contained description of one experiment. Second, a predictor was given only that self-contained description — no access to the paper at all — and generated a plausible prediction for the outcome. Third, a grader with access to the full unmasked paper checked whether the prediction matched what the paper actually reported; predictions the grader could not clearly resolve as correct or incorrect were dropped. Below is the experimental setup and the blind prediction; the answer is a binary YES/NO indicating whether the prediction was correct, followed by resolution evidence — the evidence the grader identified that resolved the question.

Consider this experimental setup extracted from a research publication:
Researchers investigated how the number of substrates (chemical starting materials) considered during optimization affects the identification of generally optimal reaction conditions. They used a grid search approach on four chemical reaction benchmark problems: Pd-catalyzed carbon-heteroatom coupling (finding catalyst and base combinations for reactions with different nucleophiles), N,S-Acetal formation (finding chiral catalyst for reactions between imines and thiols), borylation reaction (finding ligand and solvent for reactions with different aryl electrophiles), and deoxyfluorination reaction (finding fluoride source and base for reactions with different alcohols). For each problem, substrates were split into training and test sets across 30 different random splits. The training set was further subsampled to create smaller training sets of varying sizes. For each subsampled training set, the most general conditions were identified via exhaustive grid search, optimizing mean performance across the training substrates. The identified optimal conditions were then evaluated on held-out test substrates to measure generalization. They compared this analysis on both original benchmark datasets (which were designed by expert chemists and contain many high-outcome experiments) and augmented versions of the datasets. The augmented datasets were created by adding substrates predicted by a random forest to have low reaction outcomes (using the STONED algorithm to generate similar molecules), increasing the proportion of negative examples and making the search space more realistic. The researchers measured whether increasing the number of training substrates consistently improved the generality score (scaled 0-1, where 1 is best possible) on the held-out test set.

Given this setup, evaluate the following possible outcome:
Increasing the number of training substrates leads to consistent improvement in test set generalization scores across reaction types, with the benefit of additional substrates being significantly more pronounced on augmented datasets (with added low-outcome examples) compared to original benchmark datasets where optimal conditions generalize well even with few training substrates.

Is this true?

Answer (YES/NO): NO